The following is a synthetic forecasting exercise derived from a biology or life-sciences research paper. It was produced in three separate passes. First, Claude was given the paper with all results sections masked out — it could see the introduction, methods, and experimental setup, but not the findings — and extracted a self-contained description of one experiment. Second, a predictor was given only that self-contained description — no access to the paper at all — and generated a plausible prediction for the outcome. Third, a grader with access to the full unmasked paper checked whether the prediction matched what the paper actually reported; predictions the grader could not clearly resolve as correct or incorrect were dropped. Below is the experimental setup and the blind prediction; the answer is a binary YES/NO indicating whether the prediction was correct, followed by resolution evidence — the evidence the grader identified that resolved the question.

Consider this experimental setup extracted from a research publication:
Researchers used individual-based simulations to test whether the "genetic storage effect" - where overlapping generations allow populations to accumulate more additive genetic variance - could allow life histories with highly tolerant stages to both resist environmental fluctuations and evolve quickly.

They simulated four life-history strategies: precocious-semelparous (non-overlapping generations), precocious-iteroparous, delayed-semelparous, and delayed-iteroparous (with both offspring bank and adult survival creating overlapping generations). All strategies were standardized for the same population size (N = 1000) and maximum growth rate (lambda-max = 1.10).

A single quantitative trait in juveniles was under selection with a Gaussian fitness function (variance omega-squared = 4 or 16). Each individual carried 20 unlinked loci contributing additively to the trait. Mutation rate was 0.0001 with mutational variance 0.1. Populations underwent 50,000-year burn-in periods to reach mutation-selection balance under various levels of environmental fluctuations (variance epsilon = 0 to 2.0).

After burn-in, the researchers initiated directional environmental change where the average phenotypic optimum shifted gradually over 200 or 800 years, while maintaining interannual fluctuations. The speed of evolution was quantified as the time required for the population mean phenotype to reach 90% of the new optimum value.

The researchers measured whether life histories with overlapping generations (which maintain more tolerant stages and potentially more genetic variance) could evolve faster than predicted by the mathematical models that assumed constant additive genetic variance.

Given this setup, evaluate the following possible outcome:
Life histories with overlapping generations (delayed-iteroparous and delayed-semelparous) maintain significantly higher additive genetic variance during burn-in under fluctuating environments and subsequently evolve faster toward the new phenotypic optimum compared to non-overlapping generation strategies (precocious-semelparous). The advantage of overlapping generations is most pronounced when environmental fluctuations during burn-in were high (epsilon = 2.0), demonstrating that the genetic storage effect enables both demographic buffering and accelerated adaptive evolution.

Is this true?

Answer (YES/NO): NO